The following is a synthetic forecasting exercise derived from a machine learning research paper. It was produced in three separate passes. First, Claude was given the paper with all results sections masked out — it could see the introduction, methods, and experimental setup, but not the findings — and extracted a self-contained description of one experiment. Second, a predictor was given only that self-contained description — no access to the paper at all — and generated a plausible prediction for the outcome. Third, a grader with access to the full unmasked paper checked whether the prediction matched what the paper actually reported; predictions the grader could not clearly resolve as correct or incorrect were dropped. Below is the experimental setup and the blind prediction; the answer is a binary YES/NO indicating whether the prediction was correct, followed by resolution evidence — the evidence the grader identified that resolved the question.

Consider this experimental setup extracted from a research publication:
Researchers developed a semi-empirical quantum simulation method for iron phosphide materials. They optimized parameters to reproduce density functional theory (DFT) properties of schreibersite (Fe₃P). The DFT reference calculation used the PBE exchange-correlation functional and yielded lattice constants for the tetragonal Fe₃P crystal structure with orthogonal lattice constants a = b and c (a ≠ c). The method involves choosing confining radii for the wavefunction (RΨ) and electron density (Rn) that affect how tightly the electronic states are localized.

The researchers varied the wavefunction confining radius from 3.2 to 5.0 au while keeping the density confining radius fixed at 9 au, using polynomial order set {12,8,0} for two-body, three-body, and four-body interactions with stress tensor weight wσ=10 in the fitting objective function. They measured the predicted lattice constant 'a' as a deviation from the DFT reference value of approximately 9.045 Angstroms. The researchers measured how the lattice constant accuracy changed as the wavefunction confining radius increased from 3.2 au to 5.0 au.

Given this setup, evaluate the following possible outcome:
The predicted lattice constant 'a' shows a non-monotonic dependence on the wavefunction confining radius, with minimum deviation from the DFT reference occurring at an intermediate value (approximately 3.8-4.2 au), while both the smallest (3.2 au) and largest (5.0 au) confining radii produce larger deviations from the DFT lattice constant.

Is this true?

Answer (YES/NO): NO